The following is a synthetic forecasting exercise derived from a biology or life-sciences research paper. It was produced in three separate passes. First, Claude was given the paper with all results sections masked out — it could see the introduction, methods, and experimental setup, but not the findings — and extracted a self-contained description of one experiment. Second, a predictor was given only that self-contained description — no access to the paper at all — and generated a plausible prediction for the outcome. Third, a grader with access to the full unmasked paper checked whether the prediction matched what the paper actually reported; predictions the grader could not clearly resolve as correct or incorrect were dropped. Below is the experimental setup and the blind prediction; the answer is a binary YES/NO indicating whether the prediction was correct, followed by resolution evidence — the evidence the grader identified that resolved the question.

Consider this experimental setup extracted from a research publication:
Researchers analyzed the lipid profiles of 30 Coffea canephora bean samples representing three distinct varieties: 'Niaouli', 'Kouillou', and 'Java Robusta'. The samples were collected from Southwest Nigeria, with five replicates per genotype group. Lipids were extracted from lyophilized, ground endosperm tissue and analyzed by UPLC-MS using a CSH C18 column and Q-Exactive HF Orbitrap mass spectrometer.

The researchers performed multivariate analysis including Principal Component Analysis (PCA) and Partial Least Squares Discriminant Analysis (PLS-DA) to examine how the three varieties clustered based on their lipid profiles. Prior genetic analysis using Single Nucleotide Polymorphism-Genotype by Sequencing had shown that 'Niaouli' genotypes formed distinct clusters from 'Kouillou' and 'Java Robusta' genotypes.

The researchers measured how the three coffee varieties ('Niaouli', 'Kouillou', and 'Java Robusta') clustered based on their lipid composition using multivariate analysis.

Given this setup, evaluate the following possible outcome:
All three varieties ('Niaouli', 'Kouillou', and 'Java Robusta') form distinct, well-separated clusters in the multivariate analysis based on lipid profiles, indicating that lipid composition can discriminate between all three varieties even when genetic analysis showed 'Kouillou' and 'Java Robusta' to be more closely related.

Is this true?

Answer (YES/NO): NO